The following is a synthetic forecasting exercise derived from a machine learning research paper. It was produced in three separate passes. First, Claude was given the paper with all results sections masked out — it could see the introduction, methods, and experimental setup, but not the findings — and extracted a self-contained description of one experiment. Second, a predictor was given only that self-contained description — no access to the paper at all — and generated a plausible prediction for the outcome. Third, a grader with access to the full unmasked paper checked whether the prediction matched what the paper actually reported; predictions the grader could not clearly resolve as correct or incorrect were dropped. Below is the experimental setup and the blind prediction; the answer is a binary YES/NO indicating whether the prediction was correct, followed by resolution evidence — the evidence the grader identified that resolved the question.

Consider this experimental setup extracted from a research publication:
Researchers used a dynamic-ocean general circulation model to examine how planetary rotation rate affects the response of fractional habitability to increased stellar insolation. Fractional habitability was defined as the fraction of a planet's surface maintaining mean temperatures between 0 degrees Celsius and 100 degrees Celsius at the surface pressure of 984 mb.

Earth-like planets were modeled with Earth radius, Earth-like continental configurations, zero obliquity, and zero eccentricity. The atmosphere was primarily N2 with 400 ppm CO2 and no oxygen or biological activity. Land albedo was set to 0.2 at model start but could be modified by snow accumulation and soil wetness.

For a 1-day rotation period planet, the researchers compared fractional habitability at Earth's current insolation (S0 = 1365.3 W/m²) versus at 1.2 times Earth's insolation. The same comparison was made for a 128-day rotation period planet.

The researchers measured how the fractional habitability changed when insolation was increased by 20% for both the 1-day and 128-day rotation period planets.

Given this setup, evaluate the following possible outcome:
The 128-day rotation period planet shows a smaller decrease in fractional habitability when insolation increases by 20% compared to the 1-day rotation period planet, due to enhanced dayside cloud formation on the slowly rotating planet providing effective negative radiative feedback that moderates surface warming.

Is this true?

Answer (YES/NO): NO